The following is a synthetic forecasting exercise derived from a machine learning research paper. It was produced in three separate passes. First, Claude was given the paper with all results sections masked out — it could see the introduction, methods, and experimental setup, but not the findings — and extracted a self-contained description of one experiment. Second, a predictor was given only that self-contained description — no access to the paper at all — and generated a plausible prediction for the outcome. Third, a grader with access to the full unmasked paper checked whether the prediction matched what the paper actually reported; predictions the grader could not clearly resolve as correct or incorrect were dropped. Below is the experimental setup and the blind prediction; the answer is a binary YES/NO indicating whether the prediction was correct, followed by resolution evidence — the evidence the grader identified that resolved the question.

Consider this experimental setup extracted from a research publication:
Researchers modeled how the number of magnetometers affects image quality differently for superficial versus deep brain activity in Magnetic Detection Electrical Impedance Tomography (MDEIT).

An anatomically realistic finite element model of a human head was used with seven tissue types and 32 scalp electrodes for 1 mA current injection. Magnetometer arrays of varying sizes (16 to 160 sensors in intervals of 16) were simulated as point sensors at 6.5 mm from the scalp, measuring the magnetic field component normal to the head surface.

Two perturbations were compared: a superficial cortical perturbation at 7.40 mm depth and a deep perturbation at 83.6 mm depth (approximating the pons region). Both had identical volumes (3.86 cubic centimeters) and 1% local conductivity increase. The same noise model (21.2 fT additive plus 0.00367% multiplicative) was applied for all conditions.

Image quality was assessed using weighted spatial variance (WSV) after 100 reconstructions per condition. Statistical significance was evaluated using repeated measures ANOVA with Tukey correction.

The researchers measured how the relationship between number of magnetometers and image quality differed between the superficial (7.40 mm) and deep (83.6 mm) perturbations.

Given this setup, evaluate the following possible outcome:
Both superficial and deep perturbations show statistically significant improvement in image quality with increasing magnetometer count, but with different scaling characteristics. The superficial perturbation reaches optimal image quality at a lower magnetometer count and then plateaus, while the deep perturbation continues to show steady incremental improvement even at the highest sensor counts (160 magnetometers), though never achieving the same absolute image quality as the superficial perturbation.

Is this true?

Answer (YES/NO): YES